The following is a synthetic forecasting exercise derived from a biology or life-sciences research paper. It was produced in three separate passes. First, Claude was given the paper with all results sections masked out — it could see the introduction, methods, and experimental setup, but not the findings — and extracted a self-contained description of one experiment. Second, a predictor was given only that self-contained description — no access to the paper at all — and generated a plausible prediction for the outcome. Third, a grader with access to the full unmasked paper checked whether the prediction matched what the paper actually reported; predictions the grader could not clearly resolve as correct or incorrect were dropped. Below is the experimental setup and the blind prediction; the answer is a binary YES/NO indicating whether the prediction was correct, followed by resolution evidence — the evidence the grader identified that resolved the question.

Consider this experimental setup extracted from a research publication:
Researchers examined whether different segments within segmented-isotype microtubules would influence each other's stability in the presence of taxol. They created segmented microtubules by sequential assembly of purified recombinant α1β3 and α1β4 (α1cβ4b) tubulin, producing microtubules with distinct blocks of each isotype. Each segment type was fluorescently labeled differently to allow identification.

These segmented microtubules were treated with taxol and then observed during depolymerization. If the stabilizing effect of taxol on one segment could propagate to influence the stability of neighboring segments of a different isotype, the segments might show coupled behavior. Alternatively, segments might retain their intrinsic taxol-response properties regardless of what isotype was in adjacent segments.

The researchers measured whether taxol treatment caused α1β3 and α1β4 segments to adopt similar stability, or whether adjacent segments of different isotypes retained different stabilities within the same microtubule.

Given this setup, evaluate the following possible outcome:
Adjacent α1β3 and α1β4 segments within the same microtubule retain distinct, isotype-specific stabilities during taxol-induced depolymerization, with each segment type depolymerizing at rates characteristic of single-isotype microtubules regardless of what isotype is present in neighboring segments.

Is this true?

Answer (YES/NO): YES